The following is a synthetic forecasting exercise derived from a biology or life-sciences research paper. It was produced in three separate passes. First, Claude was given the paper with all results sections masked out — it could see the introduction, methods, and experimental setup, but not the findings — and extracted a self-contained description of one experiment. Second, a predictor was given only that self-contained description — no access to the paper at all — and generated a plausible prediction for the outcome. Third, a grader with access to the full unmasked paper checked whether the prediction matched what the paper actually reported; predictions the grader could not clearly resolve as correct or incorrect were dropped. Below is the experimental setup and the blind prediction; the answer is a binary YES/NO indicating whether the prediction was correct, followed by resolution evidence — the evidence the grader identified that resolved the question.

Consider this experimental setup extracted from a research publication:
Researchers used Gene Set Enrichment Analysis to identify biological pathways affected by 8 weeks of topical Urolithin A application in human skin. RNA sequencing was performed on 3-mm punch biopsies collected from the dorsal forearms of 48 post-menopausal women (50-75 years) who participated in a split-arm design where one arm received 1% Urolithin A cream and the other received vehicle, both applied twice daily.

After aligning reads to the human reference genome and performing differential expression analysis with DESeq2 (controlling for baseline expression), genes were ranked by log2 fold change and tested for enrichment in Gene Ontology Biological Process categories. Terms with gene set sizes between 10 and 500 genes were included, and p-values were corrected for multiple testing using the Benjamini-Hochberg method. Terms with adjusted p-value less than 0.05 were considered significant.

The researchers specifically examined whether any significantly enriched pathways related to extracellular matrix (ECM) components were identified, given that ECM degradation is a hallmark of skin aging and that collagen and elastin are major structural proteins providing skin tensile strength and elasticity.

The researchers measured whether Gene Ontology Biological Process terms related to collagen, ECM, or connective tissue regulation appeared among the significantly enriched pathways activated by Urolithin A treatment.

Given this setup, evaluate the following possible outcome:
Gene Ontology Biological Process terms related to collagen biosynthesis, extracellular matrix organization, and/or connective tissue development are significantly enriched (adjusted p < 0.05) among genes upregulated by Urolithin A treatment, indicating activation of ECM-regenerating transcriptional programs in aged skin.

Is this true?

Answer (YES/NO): YES